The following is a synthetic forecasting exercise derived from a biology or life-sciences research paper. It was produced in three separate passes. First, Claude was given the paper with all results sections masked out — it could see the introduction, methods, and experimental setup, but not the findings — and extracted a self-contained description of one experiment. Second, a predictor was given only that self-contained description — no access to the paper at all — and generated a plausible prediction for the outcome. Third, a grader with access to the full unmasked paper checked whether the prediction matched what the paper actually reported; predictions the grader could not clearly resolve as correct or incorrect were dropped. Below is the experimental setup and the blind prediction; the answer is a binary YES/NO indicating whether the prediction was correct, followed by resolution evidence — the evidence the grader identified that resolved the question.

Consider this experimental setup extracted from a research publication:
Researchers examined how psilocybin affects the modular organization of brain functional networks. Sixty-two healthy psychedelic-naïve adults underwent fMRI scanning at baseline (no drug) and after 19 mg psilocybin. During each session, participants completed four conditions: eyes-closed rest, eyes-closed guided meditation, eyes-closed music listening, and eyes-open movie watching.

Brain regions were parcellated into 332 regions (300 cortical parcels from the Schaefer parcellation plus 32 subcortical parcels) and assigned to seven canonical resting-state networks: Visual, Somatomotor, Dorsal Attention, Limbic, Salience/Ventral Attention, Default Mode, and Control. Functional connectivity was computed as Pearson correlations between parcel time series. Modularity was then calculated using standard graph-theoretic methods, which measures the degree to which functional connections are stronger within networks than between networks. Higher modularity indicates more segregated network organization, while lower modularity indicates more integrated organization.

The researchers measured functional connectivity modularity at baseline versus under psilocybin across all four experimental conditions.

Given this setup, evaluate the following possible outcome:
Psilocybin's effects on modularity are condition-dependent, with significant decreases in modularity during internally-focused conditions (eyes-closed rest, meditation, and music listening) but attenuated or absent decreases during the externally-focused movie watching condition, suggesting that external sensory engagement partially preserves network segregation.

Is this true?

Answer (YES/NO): NO